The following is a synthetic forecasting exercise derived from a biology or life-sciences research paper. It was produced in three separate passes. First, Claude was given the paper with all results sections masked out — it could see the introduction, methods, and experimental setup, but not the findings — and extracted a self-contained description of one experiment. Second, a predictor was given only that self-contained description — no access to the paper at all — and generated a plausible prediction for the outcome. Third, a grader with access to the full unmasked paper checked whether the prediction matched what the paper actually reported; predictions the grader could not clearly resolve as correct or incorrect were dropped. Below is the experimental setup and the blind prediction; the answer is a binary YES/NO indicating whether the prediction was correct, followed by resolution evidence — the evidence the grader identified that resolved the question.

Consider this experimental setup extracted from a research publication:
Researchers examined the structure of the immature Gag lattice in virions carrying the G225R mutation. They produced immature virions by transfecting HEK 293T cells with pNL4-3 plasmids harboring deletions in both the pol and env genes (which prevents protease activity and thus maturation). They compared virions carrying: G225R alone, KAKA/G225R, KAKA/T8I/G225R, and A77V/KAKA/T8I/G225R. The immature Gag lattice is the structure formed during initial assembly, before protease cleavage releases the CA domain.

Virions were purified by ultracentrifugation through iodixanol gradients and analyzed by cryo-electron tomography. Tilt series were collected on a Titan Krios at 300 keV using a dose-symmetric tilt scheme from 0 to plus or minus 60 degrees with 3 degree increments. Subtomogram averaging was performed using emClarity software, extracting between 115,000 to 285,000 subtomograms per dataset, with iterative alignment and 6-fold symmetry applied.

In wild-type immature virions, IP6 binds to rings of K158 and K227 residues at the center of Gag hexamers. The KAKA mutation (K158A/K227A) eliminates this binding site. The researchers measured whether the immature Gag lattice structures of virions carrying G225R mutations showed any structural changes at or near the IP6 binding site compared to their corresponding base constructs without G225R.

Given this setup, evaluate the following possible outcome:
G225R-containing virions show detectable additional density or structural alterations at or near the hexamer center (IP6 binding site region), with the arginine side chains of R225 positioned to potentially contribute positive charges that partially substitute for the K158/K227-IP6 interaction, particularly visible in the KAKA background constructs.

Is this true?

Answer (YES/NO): NO